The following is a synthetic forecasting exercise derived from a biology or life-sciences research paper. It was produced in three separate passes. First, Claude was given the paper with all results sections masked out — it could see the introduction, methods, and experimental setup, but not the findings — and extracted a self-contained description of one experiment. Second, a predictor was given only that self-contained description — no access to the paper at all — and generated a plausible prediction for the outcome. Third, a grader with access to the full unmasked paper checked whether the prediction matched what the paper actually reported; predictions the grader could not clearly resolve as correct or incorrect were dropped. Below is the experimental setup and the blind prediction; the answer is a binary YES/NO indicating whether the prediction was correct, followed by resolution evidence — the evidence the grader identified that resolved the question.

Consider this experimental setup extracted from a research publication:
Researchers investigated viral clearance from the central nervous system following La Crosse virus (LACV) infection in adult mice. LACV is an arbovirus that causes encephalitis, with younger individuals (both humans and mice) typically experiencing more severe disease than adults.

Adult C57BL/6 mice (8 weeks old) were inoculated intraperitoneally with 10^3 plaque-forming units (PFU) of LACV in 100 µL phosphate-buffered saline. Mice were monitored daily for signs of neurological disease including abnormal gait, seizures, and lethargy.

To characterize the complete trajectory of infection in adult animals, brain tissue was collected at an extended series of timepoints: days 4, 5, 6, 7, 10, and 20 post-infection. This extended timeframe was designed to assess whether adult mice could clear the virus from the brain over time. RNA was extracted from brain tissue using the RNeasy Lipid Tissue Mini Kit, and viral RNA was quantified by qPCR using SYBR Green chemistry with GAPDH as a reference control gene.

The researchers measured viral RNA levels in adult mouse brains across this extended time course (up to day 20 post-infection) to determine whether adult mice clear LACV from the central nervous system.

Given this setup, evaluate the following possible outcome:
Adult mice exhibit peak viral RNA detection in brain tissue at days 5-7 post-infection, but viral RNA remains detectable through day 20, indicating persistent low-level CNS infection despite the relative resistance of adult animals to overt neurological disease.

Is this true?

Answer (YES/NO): NO